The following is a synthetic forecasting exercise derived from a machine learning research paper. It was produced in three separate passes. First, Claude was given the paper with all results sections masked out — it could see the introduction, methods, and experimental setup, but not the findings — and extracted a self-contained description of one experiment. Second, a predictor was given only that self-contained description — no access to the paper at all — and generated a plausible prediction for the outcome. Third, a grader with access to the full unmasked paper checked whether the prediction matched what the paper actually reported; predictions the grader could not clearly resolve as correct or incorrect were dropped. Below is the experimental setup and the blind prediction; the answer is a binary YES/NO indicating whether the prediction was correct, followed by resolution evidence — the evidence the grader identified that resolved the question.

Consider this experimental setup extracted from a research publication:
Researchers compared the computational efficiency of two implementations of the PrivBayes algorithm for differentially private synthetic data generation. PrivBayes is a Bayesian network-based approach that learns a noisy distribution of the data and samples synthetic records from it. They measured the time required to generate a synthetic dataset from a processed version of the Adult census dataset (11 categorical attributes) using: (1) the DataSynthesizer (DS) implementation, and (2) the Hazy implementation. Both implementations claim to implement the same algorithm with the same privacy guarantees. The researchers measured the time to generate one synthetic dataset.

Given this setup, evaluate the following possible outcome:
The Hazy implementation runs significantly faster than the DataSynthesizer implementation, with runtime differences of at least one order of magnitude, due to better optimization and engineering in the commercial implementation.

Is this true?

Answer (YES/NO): NO